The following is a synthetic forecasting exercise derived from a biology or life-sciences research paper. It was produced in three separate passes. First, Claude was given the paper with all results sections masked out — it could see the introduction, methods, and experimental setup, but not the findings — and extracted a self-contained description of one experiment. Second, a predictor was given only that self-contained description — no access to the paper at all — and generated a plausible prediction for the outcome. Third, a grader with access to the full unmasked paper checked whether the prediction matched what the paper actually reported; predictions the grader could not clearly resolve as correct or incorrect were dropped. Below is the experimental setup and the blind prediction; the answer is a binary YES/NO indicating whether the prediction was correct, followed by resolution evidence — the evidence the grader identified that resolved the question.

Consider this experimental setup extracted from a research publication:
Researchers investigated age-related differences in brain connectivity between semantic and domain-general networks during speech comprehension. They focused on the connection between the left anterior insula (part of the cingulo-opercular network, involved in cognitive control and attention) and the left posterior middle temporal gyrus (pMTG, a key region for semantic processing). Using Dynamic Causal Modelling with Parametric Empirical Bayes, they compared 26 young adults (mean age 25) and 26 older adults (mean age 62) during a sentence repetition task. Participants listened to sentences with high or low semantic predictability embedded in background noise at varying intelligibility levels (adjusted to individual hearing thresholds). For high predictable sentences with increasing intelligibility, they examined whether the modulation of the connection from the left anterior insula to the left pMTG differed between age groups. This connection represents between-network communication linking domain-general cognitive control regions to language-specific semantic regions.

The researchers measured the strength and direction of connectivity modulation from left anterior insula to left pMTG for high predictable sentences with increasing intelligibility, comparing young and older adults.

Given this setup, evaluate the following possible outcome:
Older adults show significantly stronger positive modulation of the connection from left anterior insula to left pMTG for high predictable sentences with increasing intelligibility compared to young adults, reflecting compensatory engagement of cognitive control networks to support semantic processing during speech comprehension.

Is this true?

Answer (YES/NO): NO